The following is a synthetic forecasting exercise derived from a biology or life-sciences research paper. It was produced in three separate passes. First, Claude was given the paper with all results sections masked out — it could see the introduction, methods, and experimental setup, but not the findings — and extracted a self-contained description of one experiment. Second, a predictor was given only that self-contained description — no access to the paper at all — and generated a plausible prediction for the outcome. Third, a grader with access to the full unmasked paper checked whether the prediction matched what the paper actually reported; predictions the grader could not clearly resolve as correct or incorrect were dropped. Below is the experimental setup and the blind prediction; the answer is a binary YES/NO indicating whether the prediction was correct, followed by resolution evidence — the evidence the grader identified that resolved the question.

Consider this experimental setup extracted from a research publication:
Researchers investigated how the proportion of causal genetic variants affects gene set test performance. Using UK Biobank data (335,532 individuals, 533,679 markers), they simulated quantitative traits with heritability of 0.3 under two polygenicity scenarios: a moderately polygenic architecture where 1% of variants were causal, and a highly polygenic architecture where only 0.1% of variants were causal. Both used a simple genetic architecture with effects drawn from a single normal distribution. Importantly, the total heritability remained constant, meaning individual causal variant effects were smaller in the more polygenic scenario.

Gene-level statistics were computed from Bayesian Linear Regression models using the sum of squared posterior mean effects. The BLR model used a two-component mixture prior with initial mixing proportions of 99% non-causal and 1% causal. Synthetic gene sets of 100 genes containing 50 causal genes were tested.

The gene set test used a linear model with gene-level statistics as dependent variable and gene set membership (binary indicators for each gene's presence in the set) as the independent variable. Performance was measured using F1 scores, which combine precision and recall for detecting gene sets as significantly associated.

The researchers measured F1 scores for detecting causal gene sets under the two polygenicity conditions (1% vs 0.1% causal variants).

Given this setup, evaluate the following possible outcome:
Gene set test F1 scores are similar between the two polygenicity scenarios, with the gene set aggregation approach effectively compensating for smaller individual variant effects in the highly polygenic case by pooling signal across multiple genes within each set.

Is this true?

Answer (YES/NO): NO